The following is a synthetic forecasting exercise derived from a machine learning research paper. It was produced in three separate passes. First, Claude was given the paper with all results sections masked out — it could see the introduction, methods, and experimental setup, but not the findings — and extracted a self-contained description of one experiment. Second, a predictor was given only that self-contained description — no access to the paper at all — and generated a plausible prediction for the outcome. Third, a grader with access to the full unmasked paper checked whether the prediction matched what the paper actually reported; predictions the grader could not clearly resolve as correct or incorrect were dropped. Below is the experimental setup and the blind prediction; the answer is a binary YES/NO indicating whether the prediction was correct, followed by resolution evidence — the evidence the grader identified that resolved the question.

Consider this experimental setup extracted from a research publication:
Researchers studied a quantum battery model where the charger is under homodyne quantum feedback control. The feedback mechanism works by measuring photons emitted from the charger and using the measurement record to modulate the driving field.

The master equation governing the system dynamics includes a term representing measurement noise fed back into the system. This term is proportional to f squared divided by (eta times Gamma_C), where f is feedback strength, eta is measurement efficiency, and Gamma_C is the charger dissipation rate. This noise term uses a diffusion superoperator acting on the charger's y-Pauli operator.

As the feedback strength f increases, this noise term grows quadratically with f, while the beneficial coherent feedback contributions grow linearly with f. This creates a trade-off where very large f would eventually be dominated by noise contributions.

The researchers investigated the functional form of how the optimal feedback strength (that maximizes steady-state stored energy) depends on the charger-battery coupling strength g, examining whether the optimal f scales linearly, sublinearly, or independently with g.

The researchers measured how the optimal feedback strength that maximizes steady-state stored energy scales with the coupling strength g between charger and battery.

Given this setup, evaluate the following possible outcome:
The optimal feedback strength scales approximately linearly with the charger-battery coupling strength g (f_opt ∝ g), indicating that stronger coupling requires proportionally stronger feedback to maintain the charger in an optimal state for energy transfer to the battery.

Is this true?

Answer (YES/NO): YES